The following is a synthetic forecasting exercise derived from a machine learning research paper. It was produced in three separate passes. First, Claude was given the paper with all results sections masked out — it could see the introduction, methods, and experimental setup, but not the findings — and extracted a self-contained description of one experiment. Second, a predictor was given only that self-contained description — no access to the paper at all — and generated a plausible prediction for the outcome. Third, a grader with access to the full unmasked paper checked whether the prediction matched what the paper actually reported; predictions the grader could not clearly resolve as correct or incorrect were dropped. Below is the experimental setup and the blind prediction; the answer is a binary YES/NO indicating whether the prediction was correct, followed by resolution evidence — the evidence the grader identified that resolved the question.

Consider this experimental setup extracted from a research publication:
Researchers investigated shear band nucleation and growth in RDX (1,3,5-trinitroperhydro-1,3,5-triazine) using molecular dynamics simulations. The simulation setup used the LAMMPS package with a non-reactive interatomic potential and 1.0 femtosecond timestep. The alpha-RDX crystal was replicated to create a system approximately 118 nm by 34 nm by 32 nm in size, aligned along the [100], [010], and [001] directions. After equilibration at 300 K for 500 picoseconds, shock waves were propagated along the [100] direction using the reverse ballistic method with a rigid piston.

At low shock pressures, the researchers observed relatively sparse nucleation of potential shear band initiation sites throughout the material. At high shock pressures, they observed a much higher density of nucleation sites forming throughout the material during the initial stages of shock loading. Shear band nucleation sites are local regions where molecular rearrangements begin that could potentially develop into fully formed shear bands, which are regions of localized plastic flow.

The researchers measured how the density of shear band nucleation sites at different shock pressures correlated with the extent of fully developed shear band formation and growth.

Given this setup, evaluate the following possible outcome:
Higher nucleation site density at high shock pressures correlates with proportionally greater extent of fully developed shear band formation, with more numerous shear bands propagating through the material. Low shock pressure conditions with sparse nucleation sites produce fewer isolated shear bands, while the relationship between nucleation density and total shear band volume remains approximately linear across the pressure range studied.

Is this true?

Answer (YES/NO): NO